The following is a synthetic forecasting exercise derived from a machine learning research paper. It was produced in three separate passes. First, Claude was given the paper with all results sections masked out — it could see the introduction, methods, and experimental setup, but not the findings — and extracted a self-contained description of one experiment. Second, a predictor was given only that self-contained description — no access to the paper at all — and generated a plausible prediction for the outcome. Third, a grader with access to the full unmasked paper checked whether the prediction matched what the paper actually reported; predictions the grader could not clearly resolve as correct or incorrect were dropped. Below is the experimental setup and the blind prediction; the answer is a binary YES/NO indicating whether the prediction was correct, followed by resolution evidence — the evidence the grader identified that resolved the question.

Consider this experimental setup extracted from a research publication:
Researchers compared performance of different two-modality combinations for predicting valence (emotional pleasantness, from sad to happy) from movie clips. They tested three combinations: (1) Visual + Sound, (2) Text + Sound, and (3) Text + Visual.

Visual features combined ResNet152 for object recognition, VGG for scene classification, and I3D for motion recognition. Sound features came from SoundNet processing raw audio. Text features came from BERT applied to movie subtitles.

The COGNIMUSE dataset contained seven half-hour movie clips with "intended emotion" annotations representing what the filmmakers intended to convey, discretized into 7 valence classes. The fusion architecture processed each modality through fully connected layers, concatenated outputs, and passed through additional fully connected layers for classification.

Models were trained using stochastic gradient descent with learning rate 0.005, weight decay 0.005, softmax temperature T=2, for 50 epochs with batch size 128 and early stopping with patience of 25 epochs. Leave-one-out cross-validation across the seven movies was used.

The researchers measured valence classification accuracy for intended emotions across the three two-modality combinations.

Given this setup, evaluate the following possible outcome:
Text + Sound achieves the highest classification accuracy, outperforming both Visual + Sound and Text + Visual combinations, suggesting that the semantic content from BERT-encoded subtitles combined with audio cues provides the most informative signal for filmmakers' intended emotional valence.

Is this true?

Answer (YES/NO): NO